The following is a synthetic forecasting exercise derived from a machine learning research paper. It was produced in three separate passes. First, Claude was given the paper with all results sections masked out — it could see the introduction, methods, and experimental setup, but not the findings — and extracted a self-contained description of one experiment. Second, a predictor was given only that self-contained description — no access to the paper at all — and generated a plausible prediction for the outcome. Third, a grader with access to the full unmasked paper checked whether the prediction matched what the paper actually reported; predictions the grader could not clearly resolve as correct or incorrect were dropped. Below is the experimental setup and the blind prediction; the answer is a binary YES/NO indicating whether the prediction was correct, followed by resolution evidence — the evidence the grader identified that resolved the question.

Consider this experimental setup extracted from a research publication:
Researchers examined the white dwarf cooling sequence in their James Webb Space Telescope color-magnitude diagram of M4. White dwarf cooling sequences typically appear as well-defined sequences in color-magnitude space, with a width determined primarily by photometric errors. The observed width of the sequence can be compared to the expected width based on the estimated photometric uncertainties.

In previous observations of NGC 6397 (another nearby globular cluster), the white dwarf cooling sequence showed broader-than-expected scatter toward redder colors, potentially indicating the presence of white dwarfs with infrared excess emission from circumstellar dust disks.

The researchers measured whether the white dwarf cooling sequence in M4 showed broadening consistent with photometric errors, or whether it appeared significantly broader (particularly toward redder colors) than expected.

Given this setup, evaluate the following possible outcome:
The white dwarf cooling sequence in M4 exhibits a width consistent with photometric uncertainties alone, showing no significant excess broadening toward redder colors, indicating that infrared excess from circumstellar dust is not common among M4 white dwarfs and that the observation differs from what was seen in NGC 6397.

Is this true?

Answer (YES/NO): NO